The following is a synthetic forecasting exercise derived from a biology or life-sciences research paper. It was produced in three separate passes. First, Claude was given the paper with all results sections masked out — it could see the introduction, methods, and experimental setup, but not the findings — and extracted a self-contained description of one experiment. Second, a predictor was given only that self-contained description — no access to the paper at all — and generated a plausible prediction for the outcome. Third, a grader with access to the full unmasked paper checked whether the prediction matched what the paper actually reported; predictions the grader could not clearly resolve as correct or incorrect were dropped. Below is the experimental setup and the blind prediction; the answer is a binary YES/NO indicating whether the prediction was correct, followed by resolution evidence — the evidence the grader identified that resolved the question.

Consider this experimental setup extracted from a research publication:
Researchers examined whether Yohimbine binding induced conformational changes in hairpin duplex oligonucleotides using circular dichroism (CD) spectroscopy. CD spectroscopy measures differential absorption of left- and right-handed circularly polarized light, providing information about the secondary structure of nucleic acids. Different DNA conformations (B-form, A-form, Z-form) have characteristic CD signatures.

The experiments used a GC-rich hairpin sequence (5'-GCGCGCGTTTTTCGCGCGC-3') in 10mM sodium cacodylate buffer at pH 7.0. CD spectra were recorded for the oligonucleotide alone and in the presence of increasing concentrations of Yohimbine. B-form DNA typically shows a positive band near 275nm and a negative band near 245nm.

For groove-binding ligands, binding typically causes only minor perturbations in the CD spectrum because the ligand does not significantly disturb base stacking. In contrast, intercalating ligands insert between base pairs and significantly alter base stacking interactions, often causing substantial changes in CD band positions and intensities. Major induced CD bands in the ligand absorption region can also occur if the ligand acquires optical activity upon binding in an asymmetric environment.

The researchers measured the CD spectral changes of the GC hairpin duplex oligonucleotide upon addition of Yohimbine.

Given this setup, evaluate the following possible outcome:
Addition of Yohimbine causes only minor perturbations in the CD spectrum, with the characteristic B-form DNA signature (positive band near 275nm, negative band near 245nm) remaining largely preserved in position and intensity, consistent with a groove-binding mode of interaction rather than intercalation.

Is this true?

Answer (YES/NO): YES